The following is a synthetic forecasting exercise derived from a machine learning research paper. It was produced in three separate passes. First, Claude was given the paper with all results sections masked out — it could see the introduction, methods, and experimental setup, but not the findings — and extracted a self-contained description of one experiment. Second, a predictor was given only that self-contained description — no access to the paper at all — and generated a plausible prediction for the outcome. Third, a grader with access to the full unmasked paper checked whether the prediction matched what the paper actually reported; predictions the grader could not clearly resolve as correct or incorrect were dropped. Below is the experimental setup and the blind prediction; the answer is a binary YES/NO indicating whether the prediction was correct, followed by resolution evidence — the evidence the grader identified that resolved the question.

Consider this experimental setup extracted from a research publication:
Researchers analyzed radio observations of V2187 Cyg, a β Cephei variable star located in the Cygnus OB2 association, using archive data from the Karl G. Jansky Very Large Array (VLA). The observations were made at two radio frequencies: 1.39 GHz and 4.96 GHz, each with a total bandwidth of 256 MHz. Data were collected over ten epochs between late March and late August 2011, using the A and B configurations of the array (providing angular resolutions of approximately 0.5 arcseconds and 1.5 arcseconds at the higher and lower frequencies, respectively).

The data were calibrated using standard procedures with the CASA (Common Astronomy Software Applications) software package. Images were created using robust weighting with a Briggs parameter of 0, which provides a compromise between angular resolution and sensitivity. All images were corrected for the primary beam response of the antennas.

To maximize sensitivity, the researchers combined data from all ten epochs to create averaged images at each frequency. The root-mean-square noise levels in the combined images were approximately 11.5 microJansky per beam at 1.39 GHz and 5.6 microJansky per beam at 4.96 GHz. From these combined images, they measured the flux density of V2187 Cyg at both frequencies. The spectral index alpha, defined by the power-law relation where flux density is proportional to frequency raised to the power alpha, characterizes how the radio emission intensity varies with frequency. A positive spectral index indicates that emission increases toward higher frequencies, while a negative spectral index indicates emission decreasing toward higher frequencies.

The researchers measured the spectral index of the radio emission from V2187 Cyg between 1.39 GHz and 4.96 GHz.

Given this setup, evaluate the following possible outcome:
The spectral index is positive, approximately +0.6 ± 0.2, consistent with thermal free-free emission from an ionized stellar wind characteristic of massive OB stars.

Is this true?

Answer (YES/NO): YES